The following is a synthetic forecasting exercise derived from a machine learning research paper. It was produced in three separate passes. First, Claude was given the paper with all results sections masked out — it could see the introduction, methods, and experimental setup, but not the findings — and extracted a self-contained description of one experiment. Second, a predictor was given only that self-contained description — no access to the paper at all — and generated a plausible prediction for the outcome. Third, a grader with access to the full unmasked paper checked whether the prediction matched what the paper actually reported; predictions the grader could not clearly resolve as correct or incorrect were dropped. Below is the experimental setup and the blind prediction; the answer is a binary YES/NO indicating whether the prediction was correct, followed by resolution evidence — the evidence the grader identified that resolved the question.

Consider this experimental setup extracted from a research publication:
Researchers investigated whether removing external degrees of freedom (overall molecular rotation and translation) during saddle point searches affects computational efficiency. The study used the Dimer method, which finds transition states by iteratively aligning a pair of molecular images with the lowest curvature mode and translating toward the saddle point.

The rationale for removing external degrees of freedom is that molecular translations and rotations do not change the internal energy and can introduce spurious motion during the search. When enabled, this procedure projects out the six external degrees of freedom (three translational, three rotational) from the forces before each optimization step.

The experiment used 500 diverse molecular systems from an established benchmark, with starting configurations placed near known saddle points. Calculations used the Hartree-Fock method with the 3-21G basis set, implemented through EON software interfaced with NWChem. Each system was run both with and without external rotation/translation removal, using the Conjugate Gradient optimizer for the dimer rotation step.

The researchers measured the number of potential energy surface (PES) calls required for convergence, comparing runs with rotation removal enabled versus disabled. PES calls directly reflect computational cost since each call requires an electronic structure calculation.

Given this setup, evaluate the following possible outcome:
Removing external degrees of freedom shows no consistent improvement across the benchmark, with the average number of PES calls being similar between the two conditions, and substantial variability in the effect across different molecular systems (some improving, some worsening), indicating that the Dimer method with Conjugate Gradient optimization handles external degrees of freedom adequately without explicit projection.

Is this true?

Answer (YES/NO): NO